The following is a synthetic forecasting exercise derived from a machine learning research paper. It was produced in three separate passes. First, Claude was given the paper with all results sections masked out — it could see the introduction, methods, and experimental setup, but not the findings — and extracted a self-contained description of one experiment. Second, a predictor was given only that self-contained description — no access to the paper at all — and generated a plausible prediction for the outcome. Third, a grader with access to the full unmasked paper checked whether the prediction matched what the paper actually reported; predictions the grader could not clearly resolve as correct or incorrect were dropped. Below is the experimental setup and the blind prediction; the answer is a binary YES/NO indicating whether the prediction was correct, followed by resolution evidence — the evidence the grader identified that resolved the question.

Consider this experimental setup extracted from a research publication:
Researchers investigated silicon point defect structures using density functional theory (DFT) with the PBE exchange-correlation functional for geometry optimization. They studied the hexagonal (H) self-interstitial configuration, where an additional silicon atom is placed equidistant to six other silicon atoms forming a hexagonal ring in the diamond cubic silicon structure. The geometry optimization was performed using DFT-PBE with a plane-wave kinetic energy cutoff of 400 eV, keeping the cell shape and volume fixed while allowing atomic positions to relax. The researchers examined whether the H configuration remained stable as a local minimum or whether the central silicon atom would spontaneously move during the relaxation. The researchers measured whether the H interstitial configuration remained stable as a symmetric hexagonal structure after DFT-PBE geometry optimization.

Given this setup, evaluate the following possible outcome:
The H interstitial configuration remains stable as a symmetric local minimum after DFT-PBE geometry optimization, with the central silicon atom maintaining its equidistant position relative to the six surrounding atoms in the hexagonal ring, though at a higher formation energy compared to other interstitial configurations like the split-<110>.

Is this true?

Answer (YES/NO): NO